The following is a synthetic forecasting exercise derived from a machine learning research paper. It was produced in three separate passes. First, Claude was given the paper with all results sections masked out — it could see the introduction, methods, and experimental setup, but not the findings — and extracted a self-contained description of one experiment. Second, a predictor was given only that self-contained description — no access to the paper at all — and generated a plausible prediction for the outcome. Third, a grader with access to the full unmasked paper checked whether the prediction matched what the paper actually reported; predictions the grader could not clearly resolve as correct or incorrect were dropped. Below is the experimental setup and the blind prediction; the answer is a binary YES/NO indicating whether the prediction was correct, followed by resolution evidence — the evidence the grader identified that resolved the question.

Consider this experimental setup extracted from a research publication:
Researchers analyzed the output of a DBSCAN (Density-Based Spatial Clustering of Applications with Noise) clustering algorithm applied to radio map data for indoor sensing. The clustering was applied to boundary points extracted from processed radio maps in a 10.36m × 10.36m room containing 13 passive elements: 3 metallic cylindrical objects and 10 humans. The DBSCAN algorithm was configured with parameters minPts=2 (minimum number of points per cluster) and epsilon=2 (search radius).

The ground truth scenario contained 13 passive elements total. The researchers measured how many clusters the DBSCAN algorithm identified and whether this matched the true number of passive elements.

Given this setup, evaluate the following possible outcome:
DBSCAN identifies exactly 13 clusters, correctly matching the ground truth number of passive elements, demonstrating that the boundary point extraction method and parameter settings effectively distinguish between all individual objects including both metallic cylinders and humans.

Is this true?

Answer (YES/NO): NO